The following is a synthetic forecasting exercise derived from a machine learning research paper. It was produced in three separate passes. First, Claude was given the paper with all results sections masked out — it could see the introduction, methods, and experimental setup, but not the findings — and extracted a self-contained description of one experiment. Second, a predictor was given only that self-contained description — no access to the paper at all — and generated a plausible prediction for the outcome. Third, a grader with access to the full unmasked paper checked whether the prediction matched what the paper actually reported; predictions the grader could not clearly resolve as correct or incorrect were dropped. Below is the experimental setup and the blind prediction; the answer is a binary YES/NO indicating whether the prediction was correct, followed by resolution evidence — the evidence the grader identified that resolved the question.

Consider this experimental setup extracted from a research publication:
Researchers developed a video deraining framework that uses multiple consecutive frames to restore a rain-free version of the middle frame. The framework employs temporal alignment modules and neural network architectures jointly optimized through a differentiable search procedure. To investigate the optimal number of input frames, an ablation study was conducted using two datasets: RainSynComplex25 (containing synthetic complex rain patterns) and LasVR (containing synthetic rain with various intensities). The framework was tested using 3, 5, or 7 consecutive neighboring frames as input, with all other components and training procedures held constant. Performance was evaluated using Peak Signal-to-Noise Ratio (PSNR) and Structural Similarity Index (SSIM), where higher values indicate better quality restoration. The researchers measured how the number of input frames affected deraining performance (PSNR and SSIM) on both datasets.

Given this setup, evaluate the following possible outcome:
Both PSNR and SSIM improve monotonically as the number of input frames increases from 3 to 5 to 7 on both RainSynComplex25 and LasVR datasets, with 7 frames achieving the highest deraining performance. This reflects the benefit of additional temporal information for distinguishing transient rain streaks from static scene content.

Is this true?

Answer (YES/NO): NO